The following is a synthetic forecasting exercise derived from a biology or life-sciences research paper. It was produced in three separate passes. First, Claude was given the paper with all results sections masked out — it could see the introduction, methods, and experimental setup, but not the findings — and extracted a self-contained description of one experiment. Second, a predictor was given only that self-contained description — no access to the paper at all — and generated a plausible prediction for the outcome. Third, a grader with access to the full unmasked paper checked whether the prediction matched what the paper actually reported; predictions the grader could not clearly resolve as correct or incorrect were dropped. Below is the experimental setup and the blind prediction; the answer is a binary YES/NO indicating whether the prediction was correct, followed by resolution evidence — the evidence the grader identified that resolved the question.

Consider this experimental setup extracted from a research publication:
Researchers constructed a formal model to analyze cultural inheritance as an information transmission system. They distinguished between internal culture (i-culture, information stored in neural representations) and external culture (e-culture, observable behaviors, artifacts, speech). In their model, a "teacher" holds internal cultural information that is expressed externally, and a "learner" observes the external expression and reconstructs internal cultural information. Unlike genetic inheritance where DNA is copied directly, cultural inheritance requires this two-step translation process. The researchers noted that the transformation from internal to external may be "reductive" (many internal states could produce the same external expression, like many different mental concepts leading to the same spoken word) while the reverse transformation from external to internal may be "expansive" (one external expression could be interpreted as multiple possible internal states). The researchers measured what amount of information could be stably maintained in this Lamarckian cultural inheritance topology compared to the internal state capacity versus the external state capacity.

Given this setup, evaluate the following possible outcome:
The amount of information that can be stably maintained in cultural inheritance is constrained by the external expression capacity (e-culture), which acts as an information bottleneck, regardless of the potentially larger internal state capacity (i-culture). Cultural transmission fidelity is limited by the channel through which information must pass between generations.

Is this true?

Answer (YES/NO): YES